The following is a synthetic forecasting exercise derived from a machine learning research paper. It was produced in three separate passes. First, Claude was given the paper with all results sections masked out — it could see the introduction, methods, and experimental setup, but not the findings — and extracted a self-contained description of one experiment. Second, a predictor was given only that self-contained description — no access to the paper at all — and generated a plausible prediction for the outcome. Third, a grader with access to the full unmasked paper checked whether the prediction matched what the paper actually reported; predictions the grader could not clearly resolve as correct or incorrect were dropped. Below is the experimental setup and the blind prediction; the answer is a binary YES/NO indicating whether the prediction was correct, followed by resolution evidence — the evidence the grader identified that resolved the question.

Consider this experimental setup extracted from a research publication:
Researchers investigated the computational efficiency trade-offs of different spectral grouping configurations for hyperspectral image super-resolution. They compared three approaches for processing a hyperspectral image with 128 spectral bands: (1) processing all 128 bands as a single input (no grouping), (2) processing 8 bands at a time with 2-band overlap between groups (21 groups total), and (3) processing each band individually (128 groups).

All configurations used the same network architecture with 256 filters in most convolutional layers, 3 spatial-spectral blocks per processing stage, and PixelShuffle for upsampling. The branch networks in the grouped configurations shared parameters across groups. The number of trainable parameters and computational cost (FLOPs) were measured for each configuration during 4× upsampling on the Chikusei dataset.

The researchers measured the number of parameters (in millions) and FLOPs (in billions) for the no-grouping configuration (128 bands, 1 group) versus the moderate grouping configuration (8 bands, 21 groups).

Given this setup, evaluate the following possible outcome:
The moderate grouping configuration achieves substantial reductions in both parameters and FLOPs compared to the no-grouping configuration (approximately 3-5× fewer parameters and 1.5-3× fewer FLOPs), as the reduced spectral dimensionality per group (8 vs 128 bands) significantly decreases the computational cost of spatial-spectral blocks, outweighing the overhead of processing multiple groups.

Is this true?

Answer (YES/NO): NO